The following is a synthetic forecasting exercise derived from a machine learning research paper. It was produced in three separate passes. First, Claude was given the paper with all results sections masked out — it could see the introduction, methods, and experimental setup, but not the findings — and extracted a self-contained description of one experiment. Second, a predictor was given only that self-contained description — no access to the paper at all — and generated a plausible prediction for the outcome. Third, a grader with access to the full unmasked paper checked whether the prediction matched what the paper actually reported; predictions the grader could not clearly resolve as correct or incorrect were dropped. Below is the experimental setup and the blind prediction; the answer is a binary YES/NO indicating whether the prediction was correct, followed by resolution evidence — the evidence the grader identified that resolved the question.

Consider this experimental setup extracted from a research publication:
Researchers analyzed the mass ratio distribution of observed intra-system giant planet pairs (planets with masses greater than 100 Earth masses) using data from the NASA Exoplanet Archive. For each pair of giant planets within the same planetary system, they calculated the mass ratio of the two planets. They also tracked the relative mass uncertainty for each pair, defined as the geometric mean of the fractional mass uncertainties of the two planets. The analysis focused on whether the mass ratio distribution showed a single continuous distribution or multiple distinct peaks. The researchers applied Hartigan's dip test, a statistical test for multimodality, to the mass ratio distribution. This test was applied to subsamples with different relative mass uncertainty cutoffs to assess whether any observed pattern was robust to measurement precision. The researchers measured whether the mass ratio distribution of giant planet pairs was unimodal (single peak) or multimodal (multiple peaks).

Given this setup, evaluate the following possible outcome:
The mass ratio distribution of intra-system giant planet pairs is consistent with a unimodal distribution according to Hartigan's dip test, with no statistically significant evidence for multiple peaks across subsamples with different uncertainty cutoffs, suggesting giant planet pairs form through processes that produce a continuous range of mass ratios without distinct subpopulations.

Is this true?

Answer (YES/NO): NO